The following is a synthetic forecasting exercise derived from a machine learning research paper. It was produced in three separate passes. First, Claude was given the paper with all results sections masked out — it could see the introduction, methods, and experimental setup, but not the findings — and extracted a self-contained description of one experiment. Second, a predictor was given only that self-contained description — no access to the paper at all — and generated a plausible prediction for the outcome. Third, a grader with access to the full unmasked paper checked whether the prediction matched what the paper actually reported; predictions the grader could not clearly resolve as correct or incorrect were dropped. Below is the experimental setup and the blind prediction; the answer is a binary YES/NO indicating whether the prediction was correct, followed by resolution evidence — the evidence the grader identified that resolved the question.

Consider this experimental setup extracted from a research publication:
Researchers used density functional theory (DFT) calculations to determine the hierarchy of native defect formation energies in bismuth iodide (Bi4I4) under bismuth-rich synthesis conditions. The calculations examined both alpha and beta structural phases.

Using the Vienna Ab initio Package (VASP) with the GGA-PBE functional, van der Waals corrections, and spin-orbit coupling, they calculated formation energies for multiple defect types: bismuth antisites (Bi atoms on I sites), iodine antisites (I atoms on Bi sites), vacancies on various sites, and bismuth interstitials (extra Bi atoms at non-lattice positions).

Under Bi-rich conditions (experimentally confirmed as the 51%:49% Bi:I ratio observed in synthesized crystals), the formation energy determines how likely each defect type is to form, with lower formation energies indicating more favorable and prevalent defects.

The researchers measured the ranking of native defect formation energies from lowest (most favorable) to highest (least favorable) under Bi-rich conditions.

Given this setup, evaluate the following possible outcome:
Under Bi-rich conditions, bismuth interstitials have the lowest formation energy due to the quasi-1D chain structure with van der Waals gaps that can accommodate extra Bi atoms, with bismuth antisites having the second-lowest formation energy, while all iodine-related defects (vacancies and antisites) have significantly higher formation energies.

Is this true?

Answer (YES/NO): NO